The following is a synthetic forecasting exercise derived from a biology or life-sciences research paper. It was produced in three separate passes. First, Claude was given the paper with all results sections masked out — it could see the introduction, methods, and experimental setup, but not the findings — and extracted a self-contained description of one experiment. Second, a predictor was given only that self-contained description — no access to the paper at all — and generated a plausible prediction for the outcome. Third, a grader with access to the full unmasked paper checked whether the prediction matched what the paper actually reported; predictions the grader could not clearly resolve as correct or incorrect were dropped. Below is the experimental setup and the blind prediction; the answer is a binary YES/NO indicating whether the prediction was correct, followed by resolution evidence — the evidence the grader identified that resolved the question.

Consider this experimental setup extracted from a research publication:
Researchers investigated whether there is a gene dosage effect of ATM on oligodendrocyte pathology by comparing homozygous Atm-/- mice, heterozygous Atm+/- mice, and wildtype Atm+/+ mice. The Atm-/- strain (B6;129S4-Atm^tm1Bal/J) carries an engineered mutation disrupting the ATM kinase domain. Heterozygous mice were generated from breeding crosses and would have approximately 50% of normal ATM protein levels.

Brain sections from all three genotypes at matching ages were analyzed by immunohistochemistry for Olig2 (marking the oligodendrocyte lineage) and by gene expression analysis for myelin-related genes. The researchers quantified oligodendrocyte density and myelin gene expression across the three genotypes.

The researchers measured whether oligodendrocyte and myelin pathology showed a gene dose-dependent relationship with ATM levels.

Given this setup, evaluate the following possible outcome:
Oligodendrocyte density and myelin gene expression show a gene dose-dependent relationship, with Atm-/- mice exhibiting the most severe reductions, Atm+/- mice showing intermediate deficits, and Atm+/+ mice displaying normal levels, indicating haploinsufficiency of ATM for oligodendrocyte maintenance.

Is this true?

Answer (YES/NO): NO